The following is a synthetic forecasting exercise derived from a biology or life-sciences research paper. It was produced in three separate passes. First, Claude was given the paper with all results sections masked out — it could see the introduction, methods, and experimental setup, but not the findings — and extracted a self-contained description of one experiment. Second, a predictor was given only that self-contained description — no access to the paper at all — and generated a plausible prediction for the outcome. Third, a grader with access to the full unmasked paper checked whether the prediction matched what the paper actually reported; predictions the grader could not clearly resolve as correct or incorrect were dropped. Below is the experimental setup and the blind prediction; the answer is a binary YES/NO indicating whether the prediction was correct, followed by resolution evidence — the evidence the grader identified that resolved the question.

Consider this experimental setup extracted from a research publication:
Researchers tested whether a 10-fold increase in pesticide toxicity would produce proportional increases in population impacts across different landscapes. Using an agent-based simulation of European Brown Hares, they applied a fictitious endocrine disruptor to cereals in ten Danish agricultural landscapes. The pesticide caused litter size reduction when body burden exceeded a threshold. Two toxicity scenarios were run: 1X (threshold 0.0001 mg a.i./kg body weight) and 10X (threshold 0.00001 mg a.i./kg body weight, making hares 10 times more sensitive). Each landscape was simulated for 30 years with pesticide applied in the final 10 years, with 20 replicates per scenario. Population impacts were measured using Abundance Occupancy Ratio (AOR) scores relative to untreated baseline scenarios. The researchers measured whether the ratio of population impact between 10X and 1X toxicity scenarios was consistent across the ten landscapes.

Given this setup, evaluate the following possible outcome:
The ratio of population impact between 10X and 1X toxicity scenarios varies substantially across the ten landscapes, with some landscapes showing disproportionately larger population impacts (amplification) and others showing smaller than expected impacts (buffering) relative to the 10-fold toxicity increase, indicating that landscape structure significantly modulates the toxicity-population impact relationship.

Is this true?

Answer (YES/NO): YES